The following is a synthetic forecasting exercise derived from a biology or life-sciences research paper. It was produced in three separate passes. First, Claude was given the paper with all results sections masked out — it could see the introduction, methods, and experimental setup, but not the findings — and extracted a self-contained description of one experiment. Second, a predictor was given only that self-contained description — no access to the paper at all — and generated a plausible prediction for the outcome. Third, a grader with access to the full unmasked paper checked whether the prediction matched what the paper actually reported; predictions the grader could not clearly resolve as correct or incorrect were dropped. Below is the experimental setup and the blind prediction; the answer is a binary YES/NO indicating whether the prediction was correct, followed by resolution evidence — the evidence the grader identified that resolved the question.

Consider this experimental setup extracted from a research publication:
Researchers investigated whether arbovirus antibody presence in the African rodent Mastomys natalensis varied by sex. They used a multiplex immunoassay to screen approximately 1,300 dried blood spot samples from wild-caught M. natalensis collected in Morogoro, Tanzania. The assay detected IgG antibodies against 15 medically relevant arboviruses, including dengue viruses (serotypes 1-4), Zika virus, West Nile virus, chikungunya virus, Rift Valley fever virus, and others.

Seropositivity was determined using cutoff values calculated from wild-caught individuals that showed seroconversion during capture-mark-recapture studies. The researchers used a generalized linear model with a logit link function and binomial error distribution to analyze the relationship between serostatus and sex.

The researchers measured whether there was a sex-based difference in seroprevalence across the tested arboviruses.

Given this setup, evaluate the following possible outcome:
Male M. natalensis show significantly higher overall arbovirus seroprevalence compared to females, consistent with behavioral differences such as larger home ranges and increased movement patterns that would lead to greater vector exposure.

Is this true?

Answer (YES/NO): NO